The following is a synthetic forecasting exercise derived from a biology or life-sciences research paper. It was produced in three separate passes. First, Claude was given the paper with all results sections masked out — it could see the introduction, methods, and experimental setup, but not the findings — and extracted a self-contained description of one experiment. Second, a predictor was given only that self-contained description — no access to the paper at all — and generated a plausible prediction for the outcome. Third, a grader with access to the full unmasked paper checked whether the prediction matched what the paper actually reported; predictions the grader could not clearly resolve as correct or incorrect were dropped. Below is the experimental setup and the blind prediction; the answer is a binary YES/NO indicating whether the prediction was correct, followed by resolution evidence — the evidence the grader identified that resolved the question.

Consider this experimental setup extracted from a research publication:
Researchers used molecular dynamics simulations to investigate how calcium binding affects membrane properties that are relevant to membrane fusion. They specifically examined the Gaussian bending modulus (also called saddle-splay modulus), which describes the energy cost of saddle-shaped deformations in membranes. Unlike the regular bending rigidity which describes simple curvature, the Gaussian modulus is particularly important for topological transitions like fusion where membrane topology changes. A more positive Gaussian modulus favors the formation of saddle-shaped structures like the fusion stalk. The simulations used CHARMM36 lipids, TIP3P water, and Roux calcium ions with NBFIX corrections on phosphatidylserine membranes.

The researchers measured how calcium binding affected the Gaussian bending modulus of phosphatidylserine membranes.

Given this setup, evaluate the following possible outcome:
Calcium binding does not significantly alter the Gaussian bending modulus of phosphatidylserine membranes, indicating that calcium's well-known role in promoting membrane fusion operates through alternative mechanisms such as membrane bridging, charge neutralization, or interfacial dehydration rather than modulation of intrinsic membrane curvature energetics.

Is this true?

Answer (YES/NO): NO